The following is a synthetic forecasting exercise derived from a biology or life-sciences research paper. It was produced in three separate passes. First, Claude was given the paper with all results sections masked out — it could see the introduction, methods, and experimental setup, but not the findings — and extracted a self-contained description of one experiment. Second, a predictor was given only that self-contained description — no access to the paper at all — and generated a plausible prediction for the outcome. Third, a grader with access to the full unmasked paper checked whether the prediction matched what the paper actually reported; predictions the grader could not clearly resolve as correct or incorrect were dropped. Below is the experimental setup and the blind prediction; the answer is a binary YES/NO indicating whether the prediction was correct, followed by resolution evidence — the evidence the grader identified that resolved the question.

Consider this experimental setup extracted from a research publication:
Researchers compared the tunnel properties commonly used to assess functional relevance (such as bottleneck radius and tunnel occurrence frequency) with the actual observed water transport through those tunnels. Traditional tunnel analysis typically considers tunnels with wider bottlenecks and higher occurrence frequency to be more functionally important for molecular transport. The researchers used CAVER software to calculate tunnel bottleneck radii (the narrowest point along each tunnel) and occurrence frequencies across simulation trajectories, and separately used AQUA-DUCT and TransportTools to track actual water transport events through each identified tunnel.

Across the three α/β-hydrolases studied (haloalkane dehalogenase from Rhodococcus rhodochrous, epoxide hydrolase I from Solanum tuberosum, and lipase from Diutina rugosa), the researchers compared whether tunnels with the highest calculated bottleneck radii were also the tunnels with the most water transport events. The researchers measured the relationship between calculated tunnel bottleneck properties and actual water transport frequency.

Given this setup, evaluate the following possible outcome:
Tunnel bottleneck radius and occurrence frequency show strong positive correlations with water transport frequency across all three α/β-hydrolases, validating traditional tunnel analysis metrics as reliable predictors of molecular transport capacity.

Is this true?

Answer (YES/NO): NO